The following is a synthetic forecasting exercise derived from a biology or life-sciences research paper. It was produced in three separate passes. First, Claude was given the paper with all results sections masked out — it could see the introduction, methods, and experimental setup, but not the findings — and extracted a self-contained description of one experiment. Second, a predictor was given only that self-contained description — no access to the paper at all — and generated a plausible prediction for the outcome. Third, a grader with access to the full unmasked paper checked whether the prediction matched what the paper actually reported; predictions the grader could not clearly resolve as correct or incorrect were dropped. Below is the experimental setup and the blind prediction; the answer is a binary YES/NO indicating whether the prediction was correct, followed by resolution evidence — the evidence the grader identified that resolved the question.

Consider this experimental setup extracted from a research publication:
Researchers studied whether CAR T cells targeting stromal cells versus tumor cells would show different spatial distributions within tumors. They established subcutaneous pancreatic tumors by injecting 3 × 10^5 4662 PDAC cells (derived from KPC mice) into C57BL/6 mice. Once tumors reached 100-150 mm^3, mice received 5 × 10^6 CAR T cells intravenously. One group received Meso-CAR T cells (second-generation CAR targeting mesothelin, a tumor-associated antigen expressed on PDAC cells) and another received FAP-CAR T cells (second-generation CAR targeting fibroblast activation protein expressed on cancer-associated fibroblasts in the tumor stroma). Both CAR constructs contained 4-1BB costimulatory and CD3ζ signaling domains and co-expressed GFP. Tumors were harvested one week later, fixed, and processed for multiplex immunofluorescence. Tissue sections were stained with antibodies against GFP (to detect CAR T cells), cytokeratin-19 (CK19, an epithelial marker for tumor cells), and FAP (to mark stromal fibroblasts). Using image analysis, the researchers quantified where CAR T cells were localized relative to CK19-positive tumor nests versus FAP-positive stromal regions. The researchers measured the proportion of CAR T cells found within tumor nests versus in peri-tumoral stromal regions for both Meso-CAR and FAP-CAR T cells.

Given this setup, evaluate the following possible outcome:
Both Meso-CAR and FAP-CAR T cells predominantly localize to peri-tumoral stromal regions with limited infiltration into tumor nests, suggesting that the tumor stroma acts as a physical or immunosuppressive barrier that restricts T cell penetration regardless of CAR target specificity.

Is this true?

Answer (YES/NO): NO